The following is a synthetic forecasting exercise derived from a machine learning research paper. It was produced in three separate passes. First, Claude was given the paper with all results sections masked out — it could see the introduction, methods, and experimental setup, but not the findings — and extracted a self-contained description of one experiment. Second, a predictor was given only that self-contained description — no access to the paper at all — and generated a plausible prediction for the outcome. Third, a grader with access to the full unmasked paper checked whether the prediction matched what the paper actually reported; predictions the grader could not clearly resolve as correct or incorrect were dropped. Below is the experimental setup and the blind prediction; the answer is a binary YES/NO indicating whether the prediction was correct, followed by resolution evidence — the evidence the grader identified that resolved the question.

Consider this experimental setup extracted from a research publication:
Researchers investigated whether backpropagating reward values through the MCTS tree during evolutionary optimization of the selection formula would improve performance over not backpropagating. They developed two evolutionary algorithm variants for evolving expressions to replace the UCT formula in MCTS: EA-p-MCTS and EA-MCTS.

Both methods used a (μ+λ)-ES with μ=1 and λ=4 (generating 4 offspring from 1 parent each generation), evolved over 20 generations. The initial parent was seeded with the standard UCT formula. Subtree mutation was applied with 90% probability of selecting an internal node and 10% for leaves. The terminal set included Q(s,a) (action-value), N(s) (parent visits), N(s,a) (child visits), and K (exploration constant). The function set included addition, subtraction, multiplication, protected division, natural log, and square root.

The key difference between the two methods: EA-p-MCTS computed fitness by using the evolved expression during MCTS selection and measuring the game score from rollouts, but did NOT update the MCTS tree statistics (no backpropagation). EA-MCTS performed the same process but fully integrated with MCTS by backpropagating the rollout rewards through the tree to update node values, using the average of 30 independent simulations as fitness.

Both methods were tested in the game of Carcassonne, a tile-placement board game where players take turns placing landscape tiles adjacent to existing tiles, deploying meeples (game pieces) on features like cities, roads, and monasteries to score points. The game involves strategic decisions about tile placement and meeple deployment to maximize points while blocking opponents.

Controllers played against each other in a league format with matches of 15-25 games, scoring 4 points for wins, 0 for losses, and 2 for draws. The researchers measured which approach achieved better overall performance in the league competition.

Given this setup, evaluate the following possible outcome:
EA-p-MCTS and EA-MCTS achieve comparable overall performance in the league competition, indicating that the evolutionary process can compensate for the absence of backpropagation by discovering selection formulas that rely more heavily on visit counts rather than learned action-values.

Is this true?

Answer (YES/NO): NO